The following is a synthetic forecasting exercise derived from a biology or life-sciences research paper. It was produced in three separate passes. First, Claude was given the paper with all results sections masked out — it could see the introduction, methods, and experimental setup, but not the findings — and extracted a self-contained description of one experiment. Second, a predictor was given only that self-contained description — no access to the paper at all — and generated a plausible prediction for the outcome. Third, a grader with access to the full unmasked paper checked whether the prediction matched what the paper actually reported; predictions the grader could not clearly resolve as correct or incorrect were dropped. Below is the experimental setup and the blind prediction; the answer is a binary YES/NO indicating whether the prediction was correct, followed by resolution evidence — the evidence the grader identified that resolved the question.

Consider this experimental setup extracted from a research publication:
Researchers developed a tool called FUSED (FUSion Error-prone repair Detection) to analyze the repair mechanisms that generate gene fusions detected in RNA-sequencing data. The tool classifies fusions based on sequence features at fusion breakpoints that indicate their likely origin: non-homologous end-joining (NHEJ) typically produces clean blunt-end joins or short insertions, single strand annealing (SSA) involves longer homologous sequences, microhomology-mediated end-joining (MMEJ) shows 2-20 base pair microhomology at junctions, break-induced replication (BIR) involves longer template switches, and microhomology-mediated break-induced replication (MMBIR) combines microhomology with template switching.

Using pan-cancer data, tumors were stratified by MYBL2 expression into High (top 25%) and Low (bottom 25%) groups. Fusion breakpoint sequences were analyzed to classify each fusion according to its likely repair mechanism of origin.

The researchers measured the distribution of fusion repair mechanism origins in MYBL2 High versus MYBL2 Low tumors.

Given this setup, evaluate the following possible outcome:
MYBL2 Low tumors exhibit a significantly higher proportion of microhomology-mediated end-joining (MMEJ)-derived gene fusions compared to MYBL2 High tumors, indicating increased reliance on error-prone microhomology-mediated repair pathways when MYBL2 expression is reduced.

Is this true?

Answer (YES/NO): NO